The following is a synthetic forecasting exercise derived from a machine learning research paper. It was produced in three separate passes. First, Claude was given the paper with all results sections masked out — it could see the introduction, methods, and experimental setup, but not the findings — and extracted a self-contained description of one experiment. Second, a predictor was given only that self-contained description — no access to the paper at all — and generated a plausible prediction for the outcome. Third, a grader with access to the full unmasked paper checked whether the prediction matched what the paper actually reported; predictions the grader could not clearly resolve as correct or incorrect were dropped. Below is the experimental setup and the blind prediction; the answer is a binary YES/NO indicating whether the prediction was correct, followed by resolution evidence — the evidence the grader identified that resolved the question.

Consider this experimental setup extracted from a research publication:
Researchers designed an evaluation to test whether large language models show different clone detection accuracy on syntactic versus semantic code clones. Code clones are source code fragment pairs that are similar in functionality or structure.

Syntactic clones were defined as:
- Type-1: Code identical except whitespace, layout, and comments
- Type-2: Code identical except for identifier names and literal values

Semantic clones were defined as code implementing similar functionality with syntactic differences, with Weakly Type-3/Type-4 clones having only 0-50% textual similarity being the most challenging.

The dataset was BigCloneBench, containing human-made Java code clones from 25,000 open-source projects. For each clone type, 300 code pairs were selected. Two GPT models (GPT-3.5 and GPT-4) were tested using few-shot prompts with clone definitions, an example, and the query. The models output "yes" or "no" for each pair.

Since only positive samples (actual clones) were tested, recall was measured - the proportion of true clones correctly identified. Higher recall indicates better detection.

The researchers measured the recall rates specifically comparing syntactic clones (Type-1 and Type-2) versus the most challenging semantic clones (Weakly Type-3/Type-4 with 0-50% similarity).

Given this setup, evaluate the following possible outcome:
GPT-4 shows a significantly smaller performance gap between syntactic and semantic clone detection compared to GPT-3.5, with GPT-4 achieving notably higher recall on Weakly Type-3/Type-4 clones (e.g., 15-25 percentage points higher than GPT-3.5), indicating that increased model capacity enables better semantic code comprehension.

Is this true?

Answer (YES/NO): YES